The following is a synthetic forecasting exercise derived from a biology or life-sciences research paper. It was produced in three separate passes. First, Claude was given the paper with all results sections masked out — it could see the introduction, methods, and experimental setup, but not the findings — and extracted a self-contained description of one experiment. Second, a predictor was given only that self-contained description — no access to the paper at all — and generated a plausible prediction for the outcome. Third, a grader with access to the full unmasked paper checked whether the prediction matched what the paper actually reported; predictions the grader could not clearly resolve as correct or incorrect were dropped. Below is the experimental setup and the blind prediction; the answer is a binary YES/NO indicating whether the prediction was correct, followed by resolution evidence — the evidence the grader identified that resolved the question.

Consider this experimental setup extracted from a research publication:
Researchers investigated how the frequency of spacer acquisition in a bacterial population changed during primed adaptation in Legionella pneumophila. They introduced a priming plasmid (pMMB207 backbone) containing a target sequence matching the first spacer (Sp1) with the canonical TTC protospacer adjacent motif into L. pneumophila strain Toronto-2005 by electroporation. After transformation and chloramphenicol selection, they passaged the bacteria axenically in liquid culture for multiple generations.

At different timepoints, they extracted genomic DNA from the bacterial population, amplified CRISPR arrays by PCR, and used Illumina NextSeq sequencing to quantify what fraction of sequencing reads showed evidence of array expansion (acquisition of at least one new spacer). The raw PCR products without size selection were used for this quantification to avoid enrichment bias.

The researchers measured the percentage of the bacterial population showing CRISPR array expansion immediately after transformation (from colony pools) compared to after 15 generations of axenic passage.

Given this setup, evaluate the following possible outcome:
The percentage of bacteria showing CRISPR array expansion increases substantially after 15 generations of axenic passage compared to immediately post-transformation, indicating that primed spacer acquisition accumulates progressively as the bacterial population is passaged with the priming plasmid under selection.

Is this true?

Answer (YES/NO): YES